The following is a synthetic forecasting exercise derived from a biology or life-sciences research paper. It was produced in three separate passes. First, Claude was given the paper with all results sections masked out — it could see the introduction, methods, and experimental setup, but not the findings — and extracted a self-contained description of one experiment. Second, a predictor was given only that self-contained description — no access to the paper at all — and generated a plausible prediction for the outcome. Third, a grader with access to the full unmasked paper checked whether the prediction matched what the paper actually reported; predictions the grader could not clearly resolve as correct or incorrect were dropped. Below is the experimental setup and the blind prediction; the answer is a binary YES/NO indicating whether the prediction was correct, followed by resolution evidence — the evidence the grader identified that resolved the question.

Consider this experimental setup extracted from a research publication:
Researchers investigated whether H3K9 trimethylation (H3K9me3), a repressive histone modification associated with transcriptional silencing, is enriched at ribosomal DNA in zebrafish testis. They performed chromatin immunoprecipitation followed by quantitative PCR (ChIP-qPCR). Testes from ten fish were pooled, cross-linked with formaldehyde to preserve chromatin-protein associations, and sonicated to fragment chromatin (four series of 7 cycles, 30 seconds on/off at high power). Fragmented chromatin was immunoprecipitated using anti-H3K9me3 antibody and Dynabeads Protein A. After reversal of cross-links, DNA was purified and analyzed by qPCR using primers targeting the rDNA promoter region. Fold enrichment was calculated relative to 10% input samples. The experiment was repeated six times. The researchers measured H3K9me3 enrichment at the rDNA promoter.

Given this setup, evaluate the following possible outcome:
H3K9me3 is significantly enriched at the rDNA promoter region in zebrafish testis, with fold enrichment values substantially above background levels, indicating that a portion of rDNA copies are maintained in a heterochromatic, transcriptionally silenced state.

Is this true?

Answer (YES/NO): YES